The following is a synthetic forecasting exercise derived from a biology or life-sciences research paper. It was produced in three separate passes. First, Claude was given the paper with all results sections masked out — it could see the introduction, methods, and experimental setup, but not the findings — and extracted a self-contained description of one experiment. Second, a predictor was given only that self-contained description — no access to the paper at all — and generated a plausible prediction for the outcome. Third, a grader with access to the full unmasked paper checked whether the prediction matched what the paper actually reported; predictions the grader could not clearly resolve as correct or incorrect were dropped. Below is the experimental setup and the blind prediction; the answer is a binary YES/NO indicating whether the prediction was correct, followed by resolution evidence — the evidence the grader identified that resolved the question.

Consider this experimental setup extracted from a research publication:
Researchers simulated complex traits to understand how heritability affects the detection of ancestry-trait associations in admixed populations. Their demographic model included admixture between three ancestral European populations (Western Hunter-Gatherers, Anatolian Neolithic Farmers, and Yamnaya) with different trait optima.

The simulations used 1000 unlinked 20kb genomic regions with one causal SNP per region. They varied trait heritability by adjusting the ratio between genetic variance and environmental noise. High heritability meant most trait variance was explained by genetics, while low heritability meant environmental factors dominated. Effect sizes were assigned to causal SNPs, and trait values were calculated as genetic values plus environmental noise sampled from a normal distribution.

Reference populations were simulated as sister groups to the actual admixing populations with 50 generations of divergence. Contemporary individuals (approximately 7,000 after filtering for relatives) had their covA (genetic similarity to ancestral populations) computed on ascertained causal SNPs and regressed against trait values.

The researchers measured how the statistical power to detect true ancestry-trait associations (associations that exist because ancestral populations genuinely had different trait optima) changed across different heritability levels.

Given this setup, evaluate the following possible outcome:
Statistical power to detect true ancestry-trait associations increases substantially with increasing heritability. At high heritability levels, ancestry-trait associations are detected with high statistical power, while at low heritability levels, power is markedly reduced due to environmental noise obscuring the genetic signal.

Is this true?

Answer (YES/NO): NO